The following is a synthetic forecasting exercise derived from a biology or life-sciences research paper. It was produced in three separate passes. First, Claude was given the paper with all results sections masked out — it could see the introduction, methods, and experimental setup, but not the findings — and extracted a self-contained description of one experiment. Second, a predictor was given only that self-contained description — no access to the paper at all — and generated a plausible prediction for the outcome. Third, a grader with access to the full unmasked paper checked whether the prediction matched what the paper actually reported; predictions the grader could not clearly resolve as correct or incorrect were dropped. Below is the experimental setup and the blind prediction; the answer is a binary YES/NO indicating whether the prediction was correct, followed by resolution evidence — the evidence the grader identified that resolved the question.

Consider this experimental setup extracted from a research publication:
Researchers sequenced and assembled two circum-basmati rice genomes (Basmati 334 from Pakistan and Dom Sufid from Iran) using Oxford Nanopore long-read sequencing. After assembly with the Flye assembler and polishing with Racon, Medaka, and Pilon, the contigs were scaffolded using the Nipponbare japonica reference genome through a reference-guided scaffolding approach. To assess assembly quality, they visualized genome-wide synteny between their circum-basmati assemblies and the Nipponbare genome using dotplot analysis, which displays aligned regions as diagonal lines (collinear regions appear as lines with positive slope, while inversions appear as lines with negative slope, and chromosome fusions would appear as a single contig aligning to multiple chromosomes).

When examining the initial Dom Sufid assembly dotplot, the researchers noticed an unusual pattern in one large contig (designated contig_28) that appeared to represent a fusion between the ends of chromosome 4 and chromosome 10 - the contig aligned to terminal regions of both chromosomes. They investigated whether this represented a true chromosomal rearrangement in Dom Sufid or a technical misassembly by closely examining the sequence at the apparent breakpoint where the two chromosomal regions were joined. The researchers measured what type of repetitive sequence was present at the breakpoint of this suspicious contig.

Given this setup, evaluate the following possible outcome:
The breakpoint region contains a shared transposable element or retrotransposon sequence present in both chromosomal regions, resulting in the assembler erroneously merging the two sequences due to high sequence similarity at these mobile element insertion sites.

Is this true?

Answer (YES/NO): NO